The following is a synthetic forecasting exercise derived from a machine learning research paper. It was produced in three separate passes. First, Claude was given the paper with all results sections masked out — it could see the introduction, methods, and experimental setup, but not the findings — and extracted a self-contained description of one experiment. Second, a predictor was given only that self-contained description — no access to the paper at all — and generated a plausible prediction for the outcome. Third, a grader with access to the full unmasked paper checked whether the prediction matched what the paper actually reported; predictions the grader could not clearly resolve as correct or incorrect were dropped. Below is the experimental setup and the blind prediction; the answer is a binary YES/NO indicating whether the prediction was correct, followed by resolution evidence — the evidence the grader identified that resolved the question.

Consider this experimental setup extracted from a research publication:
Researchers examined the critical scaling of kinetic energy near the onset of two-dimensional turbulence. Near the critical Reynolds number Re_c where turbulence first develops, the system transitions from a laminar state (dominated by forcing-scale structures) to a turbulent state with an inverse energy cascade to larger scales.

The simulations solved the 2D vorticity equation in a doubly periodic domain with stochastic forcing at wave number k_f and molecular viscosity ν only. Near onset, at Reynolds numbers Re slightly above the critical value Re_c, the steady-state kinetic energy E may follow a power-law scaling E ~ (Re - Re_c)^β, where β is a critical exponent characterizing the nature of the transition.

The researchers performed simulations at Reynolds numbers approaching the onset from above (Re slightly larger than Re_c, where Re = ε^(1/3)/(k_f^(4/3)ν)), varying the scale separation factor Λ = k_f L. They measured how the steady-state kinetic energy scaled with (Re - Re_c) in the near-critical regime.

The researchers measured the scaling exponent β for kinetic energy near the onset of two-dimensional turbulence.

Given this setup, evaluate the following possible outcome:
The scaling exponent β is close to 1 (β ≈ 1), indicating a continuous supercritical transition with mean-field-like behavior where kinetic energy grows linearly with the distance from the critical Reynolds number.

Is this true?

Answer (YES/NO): NO